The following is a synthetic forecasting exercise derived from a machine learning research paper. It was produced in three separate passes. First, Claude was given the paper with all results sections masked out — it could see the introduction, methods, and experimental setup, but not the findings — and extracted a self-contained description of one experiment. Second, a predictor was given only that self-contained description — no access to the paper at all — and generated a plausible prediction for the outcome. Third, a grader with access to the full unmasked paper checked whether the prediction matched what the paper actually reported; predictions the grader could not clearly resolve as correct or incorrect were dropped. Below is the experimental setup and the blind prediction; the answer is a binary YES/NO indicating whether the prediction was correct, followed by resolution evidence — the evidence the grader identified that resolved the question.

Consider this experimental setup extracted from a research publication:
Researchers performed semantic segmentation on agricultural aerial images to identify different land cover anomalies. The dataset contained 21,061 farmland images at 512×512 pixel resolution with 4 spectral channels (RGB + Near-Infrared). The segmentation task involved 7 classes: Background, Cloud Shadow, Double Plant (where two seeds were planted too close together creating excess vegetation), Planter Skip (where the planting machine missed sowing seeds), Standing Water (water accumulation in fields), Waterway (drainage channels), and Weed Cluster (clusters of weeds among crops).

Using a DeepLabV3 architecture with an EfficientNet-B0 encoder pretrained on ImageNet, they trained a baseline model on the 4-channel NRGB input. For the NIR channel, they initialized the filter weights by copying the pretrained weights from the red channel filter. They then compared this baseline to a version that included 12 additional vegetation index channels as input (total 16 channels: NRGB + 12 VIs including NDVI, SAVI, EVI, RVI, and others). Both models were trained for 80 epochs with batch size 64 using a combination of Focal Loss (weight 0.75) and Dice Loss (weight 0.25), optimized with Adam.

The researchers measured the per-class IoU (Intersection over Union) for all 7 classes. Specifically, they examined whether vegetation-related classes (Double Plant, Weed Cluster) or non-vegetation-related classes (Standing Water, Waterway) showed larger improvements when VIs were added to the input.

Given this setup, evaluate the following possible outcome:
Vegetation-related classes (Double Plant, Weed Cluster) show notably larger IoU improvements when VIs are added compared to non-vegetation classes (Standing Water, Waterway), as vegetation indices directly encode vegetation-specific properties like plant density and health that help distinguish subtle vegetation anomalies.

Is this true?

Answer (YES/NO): NO